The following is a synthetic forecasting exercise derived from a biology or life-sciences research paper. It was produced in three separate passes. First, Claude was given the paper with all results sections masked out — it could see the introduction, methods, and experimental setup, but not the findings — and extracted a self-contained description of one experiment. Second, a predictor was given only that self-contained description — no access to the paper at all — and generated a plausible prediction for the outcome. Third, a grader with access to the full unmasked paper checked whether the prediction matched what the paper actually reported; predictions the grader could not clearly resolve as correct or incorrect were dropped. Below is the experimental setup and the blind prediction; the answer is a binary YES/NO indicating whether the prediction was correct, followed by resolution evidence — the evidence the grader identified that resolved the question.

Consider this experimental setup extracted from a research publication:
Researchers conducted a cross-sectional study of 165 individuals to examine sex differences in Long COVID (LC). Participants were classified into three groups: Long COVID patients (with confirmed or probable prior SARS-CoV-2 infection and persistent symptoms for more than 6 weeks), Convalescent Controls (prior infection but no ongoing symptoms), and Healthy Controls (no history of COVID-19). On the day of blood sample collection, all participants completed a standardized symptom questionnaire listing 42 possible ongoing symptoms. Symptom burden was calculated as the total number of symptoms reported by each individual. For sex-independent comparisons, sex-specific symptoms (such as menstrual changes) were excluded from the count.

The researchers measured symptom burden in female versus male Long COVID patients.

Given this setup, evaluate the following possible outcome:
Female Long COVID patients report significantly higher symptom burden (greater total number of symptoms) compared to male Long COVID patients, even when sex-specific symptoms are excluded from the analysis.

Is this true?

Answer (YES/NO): YES